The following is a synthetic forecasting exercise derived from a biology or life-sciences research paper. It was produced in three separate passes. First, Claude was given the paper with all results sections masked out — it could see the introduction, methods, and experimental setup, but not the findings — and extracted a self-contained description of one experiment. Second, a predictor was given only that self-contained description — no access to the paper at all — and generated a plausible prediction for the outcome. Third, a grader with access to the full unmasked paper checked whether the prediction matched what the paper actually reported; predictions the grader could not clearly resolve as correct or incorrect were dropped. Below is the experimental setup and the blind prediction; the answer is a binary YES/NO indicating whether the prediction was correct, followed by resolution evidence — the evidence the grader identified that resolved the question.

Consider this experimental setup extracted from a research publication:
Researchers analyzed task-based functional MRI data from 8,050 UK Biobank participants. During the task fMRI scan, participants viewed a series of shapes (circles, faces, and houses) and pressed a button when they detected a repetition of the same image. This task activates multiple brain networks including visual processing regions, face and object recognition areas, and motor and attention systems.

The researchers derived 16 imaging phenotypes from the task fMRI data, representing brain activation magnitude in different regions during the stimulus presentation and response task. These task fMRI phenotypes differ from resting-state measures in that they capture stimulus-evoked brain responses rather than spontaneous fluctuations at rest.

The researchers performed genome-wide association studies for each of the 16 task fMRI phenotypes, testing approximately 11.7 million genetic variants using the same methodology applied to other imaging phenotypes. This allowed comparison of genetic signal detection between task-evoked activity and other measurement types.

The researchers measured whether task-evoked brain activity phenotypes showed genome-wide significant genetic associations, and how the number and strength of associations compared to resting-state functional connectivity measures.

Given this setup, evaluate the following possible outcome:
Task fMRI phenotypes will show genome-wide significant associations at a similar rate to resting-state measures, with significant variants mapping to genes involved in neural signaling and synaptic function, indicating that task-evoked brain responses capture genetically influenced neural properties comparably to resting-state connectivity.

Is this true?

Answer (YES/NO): NO